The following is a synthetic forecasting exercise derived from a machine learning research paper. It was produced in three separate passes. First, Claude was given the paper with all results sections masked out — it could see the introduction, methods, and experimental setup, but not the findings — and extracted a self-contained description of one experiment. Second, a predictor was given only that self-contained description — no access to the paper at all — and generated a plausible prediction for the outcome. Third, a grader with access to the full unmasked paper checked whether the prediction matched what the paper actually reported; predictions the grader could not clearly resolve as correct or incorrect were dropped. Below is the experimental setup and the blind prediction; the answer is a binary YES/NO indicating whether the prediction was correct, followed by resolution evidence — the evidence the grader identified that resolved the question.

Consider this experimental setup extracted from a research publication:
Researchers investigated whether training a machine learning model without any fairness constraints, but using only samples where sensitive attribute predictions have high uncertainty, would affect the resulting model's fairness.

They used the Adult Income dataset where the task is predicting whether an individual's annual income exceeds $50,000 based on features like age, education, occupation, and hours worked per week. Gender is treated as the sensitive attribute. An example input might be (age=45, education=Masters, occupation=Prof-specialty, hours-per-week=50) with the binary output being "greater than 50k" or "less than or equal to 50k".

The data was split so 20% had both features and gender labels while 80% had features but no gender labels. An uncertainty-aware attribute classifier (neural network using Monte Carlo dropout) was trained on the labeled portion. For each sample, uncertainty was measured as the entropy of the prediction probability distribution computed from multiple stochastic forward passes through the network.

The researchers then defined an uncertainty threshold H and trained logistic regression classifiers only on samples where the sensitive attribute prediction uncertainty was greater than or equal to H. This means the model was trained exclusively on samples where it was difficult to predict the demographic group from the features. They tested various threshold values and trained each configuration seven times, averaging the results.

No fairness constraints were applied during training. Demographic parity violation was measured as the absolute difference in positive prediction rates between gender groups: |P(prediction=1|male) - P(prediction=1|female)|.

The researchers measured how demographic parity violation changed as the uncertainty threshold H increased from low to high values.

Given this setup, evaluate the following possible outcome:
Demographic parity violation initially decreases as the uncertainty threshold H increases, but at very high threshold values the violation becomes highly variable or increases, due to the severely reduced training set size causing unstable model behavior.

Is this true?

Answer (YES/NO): NO